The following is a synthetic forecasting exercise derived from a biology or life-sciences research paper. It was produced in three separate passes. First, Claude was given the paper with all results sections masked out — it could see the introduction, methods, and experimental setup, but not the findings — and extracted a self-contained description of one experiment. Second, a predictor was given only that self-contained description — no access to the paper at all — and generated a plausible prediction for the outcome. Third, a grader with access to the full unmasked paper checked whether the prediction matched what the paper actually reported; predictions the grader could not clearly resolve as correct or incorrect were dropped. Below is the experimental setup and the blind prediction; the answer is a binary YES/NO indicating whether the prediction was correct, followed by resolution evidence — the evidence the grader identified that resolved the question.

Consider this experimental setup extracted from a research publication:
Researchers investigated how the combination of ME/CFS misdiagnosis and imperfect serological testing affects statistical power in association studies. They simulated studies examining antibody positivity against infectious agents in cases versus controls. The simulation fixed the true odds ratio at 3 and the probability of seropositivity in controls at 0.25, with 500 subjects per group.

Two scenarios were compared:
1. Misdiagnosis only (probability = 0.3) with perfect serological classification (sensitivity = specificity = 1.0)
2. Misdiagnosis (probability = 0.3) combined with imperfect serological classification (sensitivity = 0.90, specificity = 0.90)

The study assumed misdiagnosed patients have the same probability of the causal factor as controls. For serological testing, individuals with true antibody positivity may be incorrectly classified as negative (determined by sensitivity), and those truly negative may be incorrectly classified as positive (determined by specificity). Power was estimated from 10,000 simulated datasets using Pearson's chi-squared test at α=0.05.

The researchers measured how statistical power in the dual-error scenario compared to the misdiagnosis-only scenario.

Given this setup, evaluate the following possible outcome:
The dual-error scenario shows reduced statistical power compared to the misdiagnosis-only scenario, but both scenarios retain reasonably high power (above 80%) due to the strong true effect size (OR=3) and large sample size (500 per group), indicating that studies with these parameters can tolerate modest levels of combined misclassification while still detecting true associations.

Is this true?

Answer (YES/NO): NO